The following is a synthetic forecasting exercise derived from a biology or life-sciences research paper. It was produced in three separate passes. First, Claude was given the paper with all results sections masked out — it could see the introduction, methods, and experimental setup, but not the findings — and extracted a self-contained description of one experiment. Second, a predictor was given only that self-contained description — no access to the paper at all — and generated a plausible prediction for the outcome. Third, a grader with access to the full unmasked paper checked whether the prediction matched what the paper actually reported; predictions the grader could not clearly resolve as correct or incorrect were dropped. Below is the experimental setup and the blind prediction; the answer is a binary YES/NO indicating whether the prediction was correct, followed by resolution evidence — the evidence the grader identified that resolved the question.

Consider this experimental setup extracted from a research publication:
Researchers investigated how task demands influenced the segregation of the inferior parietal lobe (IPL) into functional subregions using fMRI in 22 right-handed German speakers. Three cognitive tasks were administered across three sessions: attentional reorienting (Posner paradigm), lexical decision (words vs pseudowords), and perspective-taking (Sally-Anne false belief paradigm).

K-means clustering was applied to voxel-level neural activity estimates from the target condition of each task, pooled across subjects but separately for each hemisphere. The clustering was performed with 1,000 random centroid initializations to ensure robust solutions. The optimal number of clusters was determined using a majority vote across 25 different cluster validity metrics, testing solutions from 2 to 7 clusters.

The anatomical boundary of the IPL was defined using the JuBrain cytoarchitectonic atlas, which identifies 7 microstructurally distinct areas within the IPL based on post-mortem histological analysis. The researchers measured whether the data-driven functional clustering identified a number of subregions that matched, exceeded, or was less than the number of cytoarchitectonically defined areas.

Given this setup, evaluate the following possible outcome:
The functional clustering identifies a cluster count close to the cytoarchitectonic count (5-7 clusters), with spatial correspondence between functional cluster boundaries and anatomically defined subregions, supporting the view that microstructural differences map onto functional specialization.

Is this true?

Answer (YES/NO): NO